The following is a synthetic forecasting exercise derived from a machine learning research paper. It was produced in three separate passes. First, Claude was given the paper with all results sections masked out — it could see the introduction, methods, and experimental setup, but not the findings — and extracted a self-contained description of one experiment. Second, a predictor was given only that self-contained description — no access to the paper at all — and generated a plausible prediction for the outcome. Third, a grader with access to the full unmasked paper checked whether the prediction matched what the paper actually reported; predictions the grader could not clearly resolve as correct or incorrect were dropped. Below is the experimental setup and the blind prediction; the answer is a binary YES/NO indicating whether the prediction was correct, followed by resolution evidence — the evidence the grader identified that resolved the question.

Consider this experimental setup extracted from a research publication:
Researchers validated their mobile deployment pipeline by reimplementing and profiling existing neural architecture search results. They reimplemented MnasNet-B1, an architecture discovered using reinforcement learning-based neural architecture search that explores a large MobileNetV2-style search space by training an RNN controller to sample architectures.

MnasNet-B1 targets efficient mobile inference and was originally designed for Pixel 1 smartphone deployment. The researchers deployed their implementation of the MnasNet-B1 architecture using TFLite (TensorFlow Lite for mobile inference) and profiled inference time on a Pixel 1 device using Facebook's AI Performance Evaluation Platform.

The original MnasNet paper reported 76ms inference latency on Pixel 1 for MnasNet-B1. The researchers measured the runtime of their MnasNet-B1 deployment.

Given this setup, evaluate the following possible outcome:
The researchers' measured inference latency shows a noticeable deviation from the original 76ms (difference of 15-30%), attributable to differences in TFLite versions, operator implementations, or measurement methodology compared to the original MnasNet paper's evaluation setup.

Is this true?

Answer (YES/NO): NO